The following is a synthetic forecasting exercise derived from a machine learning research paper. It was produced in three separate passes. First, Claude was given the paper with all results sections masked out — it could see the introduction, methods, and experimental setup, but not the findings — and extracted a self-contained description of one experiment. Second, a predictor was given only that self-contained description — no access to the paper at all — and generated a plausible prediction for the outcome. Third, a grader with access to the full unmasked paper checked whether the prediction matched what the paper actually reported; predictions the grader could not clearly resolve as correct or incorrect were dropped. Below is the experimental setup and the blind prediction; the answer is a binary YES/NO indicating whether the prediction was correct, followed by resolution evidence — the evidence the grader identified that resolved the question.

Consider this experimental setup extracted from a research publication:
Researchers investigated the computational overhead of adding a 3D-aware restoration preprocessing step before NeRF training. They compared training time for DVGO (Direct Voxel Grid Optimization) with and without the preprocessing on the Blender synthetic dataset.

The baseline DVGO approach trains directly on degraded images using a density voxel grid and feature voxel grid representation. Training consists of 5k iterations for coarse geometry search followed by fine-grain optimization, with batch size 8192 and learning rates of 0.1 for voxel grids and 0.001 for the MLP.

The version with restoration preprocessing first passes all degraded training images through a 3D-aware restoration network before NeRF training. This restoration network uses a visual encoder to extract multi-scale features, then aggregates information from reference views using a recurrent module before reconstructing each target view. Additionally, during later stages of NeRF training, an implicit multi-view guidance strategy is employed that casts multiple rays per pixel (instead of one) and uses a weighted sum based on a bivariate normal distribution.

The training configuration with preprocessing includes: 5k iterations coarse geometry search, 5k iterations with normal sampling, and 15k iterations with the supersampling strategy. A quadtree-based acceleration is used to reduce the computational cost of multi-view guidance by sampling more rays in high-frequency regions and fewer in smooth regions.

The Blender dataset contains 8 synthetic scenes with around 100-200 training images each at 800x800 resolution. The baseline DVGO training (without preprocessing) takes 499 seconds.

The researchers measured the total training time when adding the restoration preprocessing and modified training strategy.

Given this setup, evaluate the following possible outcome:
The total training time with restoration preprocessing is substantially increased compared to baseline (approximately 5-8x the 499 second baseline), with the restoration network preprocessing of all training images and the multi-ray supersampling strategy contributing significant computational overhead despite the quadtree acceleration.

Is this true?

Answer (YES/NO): NO